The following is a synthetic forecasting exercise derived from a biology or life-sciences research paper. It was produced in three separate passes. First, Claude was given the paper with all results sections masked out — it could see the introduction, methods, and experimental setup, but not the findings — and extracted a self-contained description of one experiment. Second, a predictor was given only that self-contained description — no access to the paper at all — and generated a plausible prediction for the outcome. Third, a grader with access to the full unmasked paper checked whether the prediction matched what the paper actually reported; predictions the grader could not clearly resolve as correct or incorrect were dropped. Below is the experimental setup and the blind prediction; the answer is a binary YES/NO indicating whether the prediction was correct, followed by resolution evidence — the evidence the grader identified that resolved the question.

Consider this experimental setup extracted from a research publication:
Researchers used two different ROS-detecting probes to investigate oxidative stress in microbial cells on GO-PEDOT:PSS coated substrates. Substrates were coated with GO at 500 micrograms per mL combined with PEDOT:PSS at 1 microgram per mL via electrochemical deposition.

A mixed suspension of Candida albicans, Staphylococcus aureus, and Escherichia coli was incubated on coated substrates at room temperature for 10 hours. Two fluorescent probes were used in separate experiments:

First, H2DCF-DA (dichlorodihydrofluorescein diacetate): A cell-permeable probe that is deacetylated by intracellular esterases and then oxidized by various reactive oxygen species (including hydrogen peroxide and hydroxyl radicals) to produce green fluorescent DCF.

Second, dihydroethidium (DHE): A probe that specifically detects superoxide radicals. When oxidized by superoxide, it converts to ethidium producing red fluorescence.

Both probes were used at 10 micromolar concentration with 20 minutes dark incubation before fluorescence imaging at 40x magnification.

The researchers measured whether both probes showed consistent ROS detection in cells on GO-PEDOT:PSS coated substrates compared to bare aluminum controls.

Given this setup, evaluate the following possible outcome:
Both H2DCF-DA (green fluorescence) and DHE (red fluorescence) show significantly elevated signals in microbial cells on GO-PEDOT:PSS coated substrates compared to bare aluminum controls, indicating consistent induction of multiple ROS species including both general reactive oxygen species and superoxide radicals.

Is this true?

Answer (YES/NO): YES